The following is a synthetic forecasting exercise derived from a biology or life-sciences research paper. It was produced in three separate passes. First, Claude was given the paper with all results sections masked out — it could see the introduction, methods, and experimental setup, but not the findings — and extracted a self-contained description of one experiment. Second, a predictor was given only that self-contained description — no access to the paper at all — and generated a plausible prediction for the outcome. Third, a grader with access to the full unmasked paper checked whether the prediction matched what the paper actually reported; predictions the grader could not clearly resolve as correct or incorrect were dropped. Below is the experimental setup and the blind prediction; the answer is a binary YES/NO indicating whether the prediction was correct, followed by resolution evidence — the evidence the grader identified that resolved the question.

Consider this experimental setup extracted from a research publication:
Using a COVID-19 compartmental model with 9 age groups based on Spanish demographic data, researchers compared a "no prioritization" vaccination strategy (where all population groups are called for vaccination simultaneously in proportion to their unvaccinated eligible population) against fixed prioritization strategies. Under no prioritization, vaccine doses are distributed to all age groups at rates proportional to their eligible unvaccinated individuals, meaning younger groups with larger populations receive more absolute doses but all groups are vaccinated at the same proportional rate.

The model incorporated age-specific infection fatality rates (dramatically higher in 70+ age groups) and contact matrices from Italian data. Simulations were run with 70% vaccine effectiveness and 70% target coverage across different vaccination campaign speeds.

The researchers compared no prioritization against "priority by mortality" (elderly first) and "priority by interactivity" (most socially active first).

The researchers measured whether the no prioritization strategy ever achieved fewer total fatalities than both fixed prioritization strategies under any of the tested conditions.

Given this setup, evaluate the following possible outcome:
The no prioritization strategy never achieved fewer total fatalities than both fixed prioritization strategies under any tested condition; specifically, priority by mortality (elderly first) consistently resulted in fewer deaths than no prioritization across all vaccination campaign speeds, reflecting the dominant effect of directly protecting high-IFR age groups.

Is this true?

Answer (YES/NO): NO